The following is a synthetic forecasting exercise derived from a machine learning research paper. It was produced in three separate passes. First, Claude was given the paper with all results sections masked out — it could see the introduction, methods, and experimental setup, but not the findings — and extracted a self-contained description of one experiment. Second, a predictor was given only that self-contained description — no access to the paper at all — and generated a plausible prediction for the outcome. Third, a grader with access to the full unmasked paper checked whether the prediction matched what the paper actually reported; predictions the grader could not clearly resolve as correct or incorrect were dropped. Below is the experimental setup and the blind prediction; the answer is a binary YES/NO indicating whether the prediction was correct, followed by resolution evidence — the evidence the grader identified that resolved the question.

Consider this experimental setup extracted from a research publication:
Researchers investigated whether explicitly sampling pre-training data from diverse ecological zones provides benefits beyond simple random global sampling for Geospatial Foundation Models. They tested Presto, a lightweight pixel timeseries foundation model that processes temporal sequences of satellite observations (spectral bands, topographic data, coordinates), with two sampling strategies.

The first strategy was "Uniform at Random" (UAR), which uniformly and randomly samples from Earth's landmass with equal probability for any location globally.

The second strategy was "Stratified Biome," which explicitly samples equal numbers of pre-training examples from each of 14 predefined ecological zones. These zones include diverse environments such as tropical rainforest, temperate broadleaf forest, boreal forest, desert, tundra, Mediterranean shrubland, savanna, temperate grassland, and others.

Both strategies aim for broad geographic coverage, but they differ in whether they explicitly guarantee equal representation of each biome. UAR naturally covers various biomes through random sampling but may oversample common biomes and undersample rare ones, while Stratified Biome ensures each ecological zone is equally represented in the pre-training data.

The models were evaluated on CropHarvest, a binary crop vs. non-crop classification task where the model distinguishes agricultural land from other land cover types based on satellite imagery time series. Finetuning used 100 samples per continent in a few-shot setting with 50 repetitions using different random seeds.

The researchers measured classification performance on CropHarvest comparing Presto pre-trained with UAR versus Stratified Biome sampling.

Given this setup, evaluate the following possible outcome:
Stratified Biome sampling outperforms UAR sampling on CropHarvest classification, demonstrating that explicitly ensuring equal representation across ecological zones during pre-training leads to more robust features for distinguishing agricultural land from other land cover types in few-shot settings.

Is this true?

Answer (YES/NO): NO